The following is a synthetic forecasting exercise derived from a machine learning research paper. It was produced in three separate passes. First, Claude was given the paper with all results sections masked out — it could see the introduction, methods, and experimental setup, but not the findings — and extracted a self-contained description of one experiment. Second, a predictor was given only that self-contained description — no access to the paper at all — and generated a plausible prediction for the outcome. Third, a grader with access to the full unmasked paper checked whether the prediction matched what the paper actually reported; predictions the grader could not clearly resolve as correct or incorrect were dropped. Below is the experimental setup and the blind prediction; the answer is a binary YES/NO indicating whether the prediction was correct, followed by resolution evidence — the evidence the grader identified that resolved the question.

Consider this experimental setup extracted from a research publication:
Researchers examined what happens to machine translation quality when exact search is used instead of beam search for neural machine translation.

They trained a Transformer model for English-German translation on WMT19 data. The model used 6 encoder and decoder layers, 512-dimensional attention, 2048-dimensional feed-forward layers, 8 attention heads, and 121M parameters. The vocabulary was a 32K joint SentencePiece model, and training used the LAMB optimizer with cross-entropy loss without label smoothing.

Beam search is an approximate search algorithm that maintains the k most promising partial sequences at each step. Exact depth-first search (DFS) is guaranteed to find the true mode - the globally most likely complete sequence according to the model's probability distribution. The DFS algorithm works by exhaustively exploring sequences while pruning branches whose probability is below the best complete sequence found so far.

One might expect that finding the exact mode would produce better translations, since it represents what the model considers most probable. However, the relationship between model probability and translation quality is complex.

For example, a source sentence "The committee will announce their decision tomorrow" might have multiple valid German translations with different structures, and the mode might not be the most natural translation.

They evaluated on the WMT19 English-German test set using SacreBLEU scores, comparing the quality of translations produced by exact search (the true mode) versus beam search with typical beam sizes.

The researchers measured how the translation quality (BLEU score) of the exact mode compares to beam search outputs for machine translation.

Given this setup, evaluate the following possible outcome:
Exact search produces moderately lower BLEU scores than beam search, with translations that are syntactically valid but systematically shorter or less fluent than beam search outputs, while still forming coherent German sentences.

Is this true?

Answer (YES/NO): NO